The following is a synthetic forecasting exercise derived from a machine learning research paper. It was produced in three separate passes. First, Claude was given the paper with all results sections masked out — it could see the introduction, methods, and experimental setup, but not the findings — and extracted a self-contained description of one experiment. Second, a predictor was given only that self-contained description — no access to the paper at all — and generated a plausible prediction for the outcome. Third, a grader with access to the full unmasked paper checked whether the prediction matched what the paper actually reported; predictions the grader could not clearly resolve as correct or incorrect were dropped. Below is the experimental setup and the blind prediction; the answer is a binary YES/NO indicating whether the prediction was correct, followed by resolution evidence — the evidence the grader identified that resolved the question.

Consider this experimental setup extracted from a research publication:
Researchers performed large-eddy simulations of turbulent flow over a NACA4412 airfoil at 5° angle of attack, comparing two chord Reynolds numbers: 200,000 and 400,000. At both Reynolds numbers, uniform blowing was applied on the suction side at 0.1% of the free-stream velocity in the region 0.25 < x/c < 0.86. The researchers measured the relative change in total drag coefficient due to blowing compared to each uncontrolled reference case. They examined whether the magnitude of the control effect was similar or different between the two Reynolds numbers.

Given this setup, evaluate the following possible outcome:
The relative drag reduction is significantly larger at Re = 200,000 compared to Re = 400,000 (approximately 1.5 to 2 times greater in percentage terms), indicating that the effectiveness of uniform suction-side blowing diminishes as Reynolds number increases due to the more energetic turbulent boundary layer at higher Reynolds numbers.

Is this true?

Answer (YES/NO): NO